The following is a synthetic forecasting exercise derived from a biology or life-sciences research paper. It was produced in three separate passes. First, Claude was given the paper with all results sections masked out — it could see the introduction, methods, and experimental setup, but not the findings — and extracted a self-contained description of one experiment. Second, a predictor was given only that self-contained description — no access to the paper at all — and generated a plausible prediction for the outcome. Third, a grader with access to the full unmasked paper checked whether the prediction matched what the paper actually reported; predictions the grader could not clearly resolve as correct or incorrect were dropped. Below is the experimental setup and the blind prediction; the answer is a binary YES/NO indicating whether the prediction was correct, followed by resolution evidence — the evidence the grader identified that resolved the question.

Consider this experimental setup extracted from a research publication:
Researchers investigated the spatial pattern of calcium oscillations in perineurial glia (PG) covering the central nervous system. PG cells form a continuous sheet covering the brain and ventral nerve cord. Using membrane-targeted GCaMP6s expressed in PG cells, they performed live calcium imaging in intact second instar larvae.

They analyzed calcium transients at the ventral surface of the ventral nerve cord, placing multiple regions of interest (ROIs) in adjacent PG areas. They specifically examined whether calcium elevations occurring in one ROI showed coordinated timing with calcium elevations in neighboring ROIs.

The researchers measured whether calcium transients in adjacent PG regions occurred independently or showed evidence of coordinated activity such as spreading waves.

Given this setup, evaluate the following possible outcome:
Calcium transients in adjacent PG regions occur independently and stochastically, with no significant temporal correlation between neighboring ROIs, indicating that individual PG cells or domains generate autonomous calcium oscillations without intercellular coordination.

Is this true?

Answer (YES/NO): NO